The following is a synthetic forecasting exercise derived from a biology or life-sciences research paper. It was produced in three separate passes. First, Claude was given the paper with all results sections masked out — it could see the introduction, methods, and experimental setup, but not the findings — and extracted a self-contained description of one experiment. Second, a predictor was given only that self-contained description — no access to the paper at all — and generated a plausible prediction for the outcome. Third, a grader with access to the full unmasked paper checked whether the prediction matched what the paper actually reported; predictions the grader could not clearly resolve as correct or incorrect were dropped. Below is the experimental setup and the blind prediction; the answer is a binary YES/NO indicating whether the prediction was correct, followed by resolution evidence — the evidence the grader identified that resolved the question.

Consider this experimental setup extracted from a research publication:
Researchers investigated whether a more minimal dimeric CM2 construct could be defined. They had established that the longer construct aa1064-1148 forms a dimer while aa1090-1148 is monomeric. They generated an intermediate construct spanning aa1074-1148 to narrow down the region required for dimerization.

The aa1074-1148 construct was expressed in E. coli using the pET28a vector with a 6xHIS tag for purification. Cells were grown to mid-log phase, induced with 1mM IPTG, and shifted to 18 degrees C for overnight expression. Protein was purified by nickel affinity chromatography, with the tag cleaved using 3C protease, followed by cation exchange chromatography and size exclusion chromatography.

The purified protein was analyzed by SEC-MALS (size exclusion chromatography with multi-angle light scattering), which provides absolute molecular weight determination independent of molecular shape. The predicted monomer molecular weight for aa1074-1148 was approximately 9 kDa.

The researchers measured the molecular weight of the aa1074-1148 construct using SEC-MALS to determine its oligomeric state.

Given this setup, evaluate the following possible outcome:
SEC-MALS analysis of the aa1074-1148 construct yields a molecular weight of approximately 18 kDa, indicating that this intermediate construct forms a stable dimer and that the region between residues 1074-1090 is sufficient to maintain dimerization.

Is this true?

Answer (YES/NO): YES